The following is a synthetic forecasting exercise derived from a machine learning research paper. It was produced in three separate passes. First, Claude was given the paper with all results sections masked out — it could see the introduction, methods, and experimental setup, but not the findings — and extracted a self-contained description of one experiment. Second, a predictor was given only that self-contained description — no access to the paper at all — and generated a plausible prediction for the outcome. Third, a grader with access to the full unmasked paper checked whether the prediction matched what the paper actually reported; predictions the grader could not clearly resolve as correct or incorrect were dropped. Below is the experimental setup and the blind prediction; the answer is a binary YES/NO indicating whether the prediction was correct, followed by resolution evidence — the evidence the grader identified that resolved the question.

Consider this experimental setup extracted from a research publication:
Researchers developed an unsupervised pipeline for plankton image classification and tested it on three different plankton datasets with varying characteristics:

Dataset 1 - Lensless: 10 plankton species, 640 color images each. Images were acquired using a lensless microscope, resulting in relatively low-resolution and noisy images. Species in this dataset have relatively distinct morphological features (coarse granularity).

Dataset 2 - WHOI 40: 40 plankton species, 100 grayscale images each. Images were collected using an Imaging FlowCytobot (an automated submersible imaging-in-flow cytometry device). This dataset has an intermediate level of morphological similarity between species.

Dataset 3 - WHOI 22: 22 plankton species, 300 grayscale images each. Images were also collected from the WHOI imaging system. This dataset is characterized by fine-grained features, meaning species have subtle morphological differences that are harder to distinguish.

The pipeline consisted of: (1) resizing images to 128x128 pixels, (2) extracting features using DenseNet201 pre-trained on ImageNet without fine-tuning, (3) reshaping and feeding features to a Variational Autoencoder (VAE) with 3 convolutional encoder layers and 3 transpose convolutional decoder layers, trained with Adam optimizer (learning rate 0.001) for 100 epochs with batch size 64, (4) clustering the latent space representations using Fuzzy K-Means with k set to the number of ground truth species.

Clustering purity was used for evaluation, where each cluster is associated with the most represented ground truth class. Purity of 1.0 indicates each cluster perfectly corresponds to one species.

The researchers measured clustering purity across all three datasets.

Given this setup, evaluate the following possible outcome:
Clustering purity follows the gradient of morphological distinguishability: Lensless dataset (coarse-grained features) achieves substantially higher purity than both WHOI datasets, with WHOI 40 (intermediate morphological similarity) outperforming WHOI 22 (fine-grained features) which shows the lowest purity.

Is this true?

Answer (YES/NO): YES